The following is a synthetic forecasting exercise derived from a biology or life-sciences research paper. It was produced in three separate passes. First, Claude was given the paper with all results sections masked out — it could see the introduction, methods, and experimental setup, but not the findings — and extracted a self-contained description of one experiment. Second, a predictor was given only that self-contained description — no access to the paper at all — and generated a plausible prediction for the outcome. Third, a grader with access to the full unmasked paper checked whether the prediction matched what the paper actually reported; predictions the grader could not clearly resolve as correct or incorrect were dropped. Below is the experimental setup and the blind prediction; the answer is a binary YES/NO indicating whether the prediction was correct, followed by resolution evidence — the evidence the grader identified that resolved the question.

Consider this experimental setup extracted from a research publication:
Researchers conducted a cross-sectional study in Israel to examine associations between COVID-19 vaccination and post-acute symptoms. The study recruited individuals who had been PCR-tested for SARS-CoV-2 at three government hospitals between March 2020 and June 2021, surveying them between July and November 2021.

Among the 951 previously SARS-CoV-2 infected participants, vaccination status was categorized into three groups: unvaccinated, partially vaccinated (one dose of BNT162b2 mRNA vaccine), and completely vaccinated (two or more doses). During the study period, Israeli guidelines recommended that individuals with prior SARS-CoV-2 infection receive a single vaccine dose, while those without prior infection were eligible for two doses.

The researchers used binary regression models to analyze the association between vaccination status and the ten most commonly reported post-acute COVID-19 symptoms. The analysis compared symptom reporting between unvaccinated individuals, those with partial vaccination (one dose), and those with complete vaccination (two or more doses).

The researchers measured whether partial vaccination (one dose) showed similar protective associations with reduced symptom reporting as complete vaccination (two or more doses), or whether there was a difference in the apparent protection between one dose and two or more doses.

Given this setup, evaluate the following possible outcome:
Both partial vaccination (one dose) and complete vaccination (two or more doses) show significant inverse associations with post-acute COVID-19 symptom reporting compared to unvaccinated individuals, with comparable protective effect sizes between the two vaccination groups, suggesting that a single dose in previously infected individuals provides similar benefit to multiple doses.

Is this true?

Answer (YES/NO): NO